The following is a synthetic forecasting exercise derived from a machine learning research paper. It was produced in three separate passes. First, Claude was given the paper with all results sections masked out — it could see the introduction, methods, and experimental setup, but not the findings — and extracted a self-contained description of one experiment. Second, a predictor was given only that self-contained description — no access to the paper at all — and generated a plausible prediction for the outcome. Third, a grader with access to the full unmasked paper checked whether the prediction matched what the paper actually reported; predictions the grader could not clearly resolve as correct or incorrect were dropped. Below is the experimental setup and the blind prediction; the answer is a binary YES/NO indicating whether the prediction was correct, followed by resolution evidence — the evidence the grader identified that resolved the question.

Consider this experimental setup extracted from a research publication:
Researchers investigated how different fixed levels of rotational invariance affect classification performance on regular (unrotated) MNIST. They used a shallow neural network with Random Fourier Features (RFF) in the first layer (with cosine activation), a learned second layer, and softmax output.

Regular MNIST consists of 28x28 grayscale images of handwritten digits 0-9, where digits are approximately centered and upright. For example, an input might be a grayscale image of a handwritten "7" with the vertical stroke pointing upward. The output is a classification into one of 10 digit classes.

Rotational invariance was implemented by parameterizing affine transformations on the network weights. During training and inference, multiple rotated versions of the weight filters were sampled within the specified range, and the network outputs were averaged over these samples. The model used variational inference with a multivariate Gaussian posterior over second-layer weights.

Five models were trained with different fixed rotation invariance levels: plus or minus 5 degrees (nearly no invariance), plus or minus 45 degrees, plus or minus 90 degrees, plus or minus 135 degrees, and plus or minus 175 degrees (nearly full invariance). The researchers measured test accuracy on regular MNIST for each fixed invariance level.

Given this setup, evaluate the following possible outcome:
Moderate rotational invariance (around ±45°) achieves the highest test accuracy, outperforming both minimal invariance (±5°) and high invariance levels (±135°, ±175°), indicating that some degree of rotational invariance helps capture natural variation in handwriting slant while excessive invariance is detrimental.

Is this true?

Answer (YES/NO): NO